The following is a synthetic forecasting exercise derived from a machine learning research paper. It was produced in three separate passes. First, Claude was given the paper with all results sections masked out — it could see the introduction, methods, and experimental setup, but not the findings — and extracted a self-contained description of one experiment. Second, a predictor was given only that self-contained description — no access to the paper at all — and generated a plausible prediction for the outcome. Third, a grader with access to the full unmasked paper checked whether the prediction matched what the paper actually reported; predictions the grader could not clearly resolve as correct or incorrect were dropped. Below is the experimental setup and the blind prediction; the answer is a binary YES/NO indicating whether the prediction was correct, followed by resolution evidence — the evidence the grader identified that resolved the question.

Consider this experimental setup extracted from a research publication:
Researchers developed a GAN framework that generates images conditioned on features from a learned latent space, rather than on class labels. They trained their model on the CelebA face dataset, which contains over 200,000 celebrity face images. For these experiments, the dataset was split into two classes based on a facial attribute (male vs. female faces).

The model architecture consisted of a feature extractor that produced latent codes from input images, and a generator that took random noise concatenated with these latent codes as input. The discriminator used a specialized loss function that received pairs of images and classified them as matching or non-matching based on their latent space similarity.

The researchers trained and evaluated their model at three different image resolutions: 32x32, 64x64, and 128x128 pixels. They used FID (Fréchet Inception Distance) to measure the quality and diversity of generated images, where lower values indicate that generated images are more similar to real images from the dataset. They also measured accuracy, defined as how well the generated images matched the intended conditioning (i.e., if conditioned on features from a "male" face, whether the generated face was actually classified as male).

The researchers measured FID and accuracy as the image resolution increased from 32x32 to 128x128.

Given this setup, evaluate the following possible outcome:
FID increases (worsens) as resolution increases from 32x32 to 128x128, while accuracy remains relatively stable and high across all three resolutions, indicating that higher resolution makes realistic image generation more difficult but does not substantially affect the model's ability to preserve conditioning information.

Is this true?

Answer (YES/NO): YES